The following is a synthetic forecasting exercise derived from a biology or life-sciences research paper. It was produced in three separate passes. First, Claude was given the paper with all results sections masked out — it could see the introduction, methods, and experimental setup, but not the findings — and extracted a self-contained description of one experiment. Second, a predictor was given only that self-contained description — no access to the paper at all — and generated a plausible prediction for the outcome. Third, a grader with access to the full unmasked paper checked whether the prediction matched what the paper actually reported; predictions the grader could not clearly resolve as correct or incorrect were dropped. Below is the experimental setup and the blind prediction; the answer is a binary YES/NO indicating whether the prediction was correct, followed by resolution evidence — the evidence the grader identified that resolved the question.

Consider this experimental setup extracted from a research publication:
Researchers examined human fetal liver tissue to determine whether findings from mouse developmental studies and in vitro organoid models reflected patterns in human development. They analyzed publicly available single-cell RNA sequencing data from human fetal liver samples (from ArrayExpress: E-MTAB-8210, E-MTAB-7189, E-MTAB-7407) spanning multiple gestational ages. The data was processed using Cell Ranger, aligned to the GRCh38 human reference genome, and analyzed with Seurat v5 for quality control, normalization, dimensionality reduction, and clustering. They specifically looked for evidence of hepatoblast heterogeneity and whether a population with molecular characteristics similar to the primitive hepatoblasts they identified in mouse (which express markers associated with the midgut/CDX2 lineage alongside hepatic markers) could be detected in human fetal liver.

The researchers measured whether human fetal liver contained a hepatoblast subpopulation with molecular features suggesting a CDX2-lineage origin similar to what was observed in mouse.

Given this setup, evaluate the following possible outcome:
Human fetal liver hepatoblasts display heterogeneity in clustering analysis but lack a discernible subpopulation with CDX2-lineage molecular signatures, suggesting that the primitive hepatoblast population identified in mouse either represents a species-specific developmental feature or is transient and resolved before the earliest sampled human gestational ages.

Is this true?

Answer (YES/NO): NO